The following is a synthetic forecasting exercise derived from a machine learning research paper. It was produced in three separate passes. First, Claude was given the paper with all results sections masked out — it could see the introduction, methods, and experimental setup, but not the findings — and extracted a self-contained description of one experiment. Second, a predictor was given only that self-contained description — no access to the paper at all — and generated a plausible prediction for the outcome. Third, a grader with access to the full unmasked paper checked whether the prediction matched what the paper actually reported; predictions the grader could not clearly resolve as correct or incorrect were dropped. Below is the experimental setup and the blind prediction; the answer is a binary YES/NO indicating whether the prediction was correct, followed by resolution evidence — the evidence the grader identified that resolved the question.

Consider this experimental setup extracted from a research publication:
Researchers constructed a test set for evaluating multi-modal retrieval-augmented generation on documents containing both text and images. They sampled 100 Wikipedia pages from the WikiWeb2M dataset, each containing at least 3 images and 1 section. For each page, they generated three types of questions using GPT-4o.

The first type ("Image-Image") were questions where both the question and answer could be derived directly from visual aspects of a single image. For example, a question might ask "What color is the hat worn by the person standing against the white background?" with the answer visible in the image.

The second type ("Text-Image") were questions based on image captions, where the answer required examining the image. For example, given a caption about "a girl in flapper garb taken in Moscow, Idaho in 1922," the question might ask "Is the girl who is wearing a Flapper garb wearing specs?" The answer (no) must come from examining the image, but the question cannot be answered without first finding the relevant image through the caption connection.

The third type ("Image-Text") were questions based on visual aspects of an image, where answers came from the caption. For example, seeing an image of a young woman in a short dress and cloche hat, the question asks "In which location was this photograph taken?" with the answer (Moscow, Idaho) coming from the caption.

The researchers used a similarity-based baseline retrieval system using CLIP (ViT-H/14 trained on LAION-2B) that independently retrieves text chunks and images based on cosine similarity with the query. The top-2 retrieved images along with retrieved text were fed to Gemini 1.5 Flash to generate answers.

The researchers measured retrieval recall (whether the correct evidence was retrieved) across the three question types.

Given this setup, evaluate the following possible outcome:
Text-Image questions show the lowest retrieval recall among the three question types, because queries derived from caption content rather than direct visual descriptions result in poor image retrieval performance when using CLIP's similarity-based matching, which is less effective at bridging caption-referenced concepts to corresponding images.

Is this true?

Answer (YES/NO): NO